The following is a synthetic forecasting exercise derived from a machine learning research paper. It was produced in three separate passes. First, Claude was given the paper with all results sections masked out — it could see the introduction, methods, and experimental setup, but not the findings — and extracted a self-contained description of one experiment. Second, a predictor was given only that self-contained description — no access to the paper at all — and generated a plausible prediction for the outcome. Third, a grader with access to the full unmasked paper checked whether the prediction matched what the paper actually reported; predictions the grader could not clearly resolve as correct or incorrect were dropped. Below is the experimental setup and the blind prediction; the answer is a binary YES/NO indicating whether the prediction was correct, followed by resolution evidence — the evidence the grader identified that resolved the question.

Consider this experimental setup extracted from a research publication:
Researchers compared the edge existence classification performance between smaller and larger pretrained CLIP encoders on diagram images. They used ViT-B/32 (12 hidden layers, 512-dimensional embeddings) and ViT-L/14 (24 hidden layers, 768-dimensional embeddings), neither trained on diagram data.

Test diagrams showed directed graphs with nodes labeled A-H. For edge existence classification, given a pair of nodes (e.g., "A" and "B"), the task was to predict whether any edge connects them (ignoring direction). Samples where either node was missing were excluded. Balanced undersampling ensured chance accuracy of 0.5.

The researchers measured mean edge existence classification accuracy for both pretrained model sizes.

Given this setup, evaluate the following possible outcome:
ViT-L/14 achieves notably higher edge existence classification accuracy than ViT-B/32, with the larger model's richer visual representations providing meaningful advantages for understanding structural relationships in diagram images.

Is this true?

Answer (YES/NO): YES